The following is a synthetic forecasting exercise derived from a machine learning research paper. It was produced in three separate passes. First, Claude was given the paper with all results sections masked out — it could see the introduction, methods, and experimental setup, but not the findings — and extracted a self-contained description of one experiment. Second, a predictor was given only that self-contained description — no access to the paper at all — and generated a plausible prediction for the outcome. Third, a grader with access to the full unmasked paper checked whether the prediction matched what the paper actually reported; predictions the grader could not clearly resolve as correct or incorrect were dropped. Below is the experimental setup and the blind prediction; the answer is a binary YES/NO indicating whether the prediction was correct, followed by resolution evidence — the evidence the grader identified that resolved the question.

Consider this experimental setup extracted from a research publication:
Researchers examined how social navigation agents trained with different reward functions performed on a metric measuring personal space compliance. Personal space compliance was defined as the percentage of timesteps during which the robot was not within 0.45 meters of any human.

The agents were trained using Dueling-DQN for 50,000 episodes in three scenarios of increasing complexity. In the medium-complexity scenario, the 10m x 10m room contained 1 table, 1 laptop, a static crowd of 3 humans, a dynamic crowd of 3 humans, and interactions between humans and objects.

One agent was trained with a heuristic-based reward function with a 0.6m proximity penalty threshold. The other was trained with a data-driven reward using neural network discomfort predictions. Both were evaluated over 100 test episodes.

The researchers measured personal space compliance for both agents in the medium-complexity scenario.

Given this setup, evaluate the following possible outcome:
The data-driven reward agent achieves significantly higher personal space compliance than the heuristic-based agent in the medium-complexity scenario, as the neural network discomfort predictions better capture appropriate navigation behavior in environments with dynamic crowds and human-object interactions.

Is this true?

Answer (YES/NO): NO